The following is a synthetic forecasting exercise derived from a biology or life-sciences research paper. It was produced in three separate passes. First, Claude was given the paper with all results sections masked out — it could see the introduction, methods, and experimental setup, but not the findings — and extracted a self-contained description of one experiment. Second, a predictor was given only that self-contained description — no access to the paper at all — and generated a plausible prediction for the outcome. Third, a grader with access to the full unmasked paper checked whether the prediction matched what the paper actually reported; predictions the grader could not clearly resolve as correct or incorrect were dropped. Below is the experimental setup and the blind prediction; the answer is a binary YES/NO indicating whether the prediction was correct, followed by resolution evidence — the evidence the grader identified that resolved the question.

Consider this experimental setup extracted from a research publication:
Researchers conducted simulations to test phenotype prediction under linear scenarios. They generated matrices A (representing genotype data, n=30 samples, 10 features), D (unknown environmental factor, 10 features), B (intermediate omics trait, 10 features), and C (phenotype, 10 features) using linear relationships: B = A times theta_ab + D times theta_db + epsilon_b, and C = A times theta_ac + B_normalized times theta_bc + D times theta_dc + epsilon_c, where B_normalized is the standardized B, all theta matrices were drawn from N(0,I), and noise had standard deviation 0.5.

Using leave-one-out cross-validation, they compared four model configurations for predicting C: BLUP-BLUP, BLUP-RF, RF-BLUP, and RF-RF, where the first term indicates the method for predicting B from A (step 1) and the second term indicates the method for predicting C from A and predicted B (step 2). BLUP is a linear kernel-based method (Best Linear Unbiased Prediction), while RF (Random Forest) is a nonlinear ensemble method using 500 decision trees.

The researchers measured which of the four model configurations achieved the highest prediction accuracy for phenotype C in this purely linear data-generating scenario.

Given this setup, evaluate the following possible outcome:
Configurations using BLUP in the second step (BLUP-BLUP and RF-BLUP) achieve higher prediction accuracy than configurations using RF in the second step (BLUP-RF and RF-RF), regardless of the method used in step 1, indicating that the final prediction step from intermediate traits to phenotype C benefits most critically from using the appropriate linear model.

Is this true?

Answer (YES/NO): YES